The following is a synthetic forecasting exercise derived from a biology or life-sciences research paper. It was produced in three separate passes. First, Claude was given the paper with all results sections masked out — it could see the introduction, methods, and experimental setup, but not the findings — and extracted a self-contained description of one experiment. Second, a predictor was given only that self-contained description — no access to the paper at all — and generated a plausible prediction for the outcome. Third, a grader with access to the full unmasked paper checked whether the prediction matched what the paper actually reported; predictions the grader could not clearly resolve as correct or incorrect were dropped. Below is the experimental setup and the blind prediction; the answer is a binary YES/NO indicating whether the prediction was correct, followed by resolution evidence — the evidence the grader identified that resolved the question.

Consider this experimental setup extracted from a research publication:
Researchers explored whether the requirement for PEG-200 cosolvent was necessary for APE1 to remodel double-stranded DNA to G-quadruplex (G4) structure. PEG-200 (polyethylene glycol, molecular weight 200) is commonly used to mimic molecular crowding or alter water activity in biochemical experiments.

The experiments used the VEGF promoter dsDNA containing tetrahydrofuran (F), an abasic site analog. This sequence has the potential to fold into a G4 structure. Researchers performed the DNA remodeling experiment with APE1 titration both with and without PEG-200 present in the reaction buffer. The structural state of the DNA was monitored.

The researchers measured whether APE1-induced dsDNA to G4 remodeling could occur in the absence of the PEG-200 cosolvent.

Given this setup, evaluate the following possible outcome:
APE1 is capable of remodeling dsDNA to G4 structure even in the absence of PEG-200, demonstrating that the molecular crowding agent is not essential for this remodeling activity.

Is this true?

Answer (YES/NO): NO